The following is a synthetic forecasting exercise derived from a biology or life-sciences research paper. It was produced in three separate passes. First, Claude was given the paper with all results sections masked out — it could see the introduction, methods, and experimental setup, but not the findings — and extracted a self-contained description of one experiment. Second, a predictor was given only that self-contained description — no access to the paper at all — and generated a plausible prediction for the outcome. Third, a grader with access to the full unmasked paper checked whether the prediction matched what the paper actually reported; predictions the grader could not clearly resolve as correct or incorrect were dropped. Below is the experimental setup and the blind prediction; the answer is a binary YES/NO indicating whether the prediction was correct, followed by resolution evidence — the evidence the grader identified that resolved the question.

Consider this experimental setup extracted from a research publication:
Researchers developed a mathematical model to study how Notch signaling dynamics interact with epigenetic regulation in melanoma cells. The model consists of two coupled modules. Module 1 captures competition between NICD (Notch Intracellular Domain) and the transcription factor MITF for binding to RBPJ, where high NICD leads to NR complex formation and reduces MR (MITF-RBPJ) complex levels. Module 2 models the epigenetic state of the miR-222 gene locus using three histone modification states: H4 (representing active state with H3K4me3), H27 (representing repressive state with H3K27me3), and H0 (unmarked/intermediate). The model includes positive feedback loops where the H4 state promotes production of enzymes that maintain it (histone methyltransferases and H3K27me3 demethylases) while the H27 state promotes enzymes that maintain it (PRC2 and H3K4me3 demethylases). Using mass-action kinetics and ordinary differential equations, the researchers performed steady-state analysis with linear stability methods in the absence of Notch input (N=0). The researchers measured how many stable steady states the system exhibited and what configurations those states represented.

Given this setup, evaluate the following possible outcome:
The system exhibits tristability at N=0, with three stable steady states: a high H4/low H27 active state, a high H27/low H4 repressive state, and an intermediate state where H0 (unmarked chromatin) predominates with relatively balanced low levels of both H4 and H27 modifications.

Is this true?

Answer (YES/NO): NO